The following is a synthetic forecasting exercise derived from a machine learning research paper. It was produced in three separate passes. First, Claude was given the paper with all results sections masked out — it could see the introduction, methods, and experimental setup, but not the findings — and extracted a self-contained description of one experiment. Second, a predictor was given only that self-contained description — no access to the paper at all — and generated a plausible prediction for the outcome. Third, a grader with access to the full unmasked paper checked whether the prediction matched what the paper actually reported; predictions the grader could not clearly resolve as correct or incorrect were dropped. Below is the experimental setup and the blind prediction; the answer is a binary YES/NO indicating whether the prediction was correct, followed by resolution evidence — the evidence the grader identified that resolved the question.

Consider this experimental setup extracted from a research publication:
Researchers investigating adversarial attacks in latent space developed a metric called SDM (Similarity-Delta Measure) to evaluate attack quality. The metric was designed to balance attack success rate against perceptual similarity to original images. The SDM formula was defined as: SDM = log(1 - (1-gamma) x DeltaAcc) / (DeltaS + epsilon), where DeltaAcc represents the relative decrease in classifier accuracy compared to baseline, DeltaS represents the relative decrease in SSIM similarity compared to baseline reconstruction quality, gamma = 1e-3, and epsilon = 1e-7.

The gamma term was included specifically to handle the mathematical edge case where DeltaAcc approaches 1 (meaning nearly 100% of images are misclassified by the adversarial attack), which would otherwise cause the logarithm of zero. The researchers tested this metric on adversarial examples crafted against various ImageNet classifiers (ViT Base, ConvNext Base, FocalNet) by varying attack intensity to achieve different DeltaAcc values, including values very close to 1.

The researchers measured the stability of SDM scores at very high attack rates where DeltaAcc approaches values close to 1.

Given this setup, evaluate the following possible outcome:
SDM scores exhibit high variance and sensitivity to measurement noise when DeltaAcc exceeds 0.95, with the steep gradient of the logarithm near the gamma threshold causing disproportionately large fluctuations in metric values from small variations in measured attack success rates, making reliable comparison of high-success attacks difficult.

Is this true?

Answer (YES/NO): NO